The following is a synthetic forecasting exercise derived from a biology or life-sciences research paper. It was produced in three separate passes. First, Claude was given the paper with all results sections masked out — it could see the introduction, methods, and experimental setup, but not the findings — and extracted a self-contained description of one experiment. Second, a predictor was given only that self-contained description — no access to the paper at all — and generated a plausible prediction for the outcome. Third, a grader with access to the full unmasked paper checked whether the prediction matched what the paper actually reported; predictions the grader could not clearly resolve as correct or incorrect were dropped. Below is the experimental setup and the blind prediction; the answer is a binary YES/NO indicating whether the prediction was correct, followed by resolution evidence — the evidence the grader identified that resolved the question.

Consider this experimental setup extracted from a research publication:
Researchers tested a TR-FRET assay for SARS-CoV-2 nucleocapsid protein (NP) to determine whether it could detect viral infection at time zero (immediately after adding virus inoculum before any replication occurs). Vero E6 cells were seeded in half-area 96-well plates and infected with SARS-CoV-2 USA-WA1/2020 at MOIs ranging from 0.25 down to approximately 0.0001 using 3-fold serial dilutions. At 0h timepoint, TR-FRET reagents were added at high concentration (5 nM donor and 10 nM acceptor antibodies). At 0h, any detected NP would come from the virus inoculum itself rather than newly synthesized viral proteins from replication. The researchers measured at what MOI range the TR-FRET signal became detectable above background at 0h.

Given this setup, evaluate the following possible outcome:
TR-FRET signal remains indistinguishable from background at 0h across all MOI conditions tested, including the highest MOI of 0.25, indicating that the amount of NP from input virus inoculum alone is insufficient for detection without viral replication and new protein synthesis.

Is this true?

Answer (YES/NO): NO